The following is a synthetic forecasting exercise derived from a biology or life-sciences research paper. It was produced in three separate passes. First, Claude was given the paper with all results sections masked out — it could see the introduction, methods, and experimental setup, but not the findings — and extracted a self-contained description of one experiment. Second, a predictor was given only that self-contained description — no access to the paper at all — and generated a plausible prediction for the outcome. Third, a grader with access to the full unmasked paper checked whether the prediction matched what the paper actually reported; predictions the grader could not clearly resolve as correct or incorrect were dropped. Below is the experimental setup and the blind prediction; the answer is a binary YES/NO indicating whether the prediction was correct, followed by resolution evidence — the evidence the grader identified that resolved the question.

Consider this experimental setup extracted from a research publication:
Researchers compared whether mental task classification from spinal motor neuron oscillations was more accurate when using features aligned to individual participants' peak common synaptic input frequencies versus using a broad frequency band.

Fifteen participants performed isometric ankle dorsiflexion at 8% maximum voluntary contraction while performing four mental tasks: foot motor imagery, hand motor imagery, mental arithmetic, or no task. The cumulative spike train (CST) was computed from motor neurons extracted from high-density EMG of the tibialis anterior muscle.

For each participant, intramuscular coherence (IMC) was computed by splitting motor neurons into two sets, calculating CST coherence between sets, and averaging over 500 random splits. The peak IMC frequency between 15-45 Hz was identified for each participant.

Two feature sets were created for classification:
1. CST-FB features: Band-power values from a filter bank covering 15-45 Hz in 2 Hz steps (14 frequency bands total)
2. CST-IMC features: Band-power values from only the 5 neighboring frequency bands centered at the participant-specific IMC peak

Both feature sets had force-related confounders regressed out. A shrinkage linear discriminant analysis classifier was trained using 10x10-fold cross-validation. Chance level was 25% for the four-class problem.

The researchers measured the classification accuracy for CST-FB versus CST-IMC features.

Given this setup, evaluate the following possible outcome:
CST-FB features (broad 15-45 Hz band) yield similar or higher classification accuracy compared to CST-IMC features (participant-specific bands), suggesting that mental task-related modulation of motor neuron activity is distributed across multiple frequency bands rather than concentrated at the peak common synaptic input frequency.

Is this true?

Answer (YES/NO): NO